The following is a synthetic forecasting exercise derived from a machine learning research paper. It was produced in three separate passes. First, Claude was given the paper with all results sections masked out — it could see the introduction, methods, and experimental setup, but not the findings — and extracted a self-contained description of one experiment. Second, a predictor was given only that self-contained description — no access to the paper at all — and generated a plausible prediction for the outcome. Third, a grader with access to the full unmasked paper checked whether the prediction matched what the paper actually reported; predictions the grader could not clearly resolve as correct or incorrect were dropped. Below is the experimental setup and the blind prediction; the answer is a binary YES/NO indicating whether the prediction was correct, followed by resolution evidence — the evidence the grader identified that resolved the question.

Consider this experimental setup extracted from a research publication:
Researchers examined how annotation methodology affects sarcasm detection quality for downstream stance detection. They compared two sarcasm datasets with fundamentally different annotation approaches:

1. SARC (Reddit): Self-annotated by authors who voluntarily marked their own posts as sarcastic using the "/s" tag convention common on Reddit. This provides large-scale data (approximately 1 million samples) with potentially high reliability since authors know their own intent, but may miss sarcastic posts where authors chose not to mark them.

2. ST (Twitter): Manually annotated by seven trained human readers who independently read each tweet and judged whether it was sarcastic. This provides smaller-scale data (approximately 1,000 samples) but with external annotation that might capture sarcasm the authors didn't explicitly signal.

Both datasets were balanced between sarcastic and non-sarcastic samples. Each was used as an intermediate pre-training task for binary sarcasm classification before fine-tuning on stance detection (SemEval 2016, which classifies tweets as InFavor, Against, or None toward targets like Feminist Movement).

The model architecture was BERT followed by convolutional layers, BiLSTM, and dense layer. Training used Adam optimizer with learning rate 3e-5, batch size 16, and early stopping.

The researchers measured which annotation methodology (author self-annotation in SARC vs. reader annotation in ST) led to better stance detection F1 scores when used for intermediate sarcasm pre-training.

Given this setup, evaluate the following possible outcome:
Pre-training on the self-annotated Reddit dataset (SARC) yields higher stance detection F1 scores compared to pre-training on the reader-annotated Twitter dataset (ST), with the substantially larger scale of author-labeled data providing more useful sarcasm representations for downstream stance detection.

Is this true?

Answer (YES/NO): NO